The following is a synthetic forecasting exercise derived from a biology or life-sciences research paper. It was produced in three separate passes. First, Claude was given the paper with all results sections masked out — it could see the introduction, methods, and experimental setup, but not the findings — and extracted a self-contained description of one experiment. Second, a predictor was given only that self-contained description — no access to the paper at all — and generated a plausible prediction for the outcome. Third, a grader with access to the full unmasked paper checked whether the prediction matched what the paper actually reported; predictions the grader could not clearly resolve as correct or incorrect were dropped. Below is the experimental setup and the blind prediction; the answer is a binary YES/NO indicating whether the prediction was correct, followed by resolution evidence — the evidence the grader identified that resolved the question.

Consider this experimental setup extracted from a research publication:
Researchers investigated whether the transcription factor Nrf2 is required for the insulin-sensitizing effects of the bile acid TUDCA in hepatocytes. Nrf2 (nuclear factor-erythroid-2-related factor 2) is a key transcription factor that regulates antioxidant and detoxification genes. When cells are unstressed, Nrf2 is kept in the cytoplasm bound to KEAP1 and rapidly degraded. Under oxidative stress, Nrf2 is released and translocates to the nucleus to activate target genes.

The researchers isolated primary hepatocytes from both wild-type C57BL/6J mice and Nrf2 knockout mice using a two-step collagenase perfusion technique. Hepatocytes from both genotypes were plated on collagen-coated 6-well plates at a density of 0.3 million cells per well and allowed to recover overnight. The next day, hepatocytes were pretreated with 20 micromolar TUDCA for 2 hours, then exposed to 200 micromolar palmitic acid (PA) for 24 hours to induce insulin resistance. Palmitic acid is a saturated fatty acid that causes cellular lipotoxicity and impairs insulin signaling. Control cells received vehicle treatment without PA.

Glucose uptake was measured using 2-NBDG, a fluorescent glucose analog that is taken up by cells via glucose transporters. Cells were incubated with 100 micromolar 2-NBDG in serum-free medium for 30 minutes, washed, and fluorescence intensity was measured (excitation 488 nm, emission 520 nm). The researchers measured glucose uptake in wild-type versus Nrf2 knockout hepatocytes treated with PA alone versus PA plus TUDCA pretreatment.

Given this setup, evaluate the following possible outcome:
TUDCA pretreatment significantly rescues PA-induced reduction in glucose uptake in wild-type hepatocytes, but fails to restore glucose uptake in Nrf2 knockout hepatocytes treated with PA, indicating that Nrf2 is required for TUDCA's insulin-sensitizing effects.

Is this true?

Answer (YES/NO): YES